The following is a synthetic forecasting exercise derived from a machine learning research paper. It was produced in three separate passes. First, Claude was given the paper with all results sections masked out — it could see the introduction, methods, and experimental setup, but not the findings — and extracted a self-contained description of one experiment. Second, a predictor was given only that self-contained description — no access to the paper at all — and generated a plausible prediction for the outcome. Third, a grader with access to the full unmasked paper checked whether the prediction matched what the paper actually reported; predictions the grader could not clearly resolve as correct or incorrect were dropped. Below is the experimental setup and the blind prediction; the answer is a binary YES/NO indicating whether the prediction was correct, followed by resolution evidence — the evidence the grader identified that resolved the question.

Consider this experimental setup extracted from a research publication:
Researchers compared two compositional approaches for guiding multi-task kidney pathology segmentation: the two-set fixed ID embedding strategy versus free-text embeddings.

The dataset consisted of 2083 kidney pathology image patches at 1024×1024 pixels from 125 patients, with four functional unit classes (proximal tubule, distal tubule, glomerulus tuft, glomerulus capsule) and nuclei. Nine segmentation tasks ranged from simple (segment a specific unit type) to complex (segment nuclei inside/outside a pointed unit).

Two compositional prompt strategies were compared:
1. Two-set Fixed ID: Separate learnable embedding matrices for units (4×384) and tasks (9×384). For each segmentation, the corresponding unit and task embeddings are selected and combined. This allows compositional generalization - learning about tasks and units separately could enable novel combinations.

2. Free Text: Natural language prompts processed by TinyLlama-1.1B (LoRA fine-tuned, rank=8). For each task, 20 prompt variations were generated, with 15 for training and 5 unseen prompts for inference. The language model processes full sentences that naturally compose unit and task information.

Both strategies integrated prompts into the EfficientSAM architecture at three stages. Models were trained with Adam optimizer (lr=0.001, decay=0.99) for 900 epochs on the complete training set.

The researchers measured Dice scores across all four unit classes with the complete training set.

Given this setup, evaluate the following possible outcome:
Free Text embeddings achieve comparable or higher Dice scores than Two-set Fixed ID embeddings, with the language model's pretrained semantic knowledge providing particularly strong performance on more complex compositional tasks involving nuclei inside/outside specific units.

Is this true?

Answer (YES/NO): NO